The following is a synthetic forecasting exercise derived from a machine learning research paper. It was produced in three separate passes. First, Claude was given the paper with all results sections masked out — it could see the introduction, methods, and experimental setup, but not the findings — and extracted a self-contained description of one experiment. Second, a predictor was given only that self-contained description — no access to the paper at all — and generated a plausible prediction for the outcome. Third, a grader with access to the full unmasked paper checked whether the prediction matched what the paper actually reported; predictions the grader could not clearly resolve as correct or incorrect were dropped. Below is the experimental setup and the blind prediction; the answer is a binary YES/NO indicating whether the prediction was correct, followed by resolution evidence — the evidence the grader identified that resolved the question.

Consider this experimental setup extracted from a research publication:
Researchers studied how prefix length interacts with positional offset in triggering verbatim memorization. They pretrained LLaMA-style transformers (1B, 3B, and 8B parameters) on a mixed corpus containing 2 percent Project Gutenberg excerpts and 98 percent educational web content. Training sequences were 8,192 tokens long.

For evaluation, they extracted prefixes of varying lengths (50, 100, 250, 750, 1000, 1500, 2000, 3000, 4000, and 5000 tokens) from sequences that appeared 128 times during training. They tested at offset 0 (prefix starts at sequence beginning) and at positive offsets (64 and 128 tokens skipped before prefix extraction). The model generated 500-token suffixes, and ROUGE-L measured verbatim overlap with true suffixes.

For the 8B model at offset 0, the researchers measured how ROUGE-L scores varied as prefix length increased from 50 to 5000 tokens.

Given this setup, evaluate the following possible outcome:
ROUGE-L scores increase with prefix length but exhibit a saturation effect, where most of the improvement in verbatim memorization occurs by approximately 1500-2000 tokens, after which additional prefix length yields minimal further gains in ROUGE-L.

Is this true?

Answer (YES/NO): NO